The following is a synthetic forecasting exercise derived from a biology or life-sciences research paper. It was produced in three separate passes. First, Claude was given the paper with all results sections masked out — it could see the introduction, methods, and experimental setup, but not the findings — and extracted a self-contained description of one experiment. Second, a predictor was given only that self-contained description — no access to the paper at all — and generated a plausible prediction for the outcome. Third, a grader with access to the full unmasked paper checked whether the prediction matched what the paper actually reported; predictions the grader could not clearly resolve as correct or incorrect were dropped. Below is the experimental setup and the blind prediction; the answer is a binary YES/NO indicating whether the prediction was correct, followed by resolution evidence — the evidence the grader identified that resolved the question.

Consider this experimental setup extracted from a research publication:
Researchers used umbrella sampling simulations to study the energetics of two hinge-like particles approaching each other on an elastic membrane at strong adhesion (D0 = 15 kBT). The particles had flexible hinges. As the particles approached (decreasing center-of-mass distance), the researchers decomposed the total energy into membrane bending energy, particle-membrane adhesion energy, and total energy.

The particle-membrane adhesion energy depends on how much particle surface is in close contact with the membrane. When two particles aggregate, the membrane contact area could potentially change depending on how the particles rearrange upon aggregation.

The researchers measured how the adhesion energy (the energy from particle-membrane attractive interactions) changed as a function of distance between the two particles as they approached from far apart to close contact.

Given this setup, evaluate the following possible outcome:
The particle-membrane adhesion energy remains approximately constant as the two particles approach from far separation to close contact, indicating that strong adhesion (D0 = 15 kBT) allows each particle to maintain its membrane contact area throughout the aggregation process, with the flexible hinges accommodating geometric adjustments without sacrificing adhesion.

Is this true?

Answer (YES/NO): NO